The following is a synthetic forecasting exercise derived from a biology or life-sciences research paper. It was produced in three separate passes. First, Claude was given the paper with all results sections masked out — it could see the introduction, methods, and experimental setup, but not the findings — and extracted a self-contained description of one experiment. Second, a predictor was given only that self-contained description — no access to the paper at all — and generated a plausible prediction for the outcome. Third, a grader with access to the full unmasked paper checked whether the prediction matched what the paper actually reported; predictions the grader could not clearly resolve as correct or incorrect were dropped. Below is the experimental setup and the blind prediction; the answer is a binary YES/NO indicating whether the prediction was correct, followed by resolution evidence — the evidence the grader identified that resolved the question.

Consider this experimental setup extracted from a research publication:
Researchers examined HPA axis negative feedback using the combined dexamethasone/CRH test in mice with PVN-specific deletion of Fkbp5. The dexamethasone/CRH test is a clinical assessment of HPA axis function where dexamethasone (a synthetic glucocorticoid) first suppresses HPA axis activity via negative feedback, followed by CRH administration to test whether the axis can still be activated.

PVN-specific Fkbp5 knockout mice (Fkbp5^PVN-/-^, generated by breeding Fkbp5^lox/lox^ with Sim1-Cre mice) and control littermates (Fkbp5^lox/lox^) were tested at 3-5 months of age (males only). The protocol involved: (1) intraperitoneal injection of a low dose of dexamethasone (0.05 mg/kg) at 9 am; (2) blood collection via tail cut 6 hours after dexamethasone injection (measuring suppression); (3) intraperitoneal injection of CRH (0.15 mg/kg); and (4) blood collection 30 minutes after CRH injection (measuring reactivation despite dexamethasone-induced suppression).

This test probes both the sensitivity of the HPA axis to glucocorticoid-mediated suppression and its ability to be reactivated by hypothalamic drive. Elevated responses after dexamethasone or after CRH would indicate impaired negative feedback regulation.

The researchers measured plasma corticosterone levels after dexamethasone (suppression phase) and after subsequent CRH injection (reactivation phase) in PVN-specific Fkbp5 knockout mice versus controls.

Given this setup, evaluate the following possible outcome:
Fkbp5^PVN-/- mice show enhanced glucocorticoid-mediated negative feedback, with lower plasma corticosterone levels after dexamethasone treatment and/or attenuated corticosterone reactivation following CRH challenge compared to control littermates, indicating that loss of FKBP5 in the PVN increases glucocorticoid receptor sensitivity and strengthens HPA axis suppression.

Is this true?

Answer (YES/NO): YES